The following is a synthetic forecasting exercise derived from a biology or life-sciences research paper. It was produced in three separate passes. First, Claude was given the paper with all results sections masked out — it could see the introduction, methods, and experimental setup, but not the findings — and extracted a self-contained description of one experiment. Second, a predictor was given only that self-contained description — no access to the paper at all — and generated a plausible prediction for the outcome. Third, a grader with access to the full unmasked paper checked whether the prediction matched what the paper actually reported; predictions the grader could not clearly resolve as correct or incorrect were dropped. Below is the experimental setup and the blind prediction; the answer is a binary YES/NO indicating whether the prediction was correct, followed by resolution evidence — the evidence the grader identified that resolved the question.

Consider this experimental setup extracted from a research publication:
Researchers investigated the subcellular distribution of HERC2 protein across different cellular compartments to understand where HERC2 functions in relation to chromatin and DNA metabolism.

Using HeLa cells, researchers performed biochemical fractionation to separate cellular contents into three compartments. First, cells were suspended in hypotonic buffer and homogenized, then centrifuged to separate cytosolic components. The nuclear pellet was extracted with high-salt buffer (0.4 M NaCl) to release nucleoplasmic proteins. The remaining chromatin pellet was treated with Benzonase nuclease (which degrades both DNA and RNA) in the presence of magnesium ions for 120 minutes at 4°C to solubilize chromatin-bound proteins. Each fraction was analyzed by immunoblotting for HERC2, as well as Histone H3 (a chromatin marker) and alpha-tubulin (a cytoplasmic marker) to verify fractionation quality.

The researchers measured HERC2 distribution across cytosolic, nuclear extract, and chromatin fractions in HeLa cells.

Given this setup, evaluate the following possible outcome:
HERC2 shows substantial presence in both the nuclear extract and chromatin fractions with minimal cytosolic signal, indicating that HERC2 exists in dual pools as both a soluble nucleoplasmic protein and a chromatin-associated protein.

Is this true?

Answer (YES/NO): NO